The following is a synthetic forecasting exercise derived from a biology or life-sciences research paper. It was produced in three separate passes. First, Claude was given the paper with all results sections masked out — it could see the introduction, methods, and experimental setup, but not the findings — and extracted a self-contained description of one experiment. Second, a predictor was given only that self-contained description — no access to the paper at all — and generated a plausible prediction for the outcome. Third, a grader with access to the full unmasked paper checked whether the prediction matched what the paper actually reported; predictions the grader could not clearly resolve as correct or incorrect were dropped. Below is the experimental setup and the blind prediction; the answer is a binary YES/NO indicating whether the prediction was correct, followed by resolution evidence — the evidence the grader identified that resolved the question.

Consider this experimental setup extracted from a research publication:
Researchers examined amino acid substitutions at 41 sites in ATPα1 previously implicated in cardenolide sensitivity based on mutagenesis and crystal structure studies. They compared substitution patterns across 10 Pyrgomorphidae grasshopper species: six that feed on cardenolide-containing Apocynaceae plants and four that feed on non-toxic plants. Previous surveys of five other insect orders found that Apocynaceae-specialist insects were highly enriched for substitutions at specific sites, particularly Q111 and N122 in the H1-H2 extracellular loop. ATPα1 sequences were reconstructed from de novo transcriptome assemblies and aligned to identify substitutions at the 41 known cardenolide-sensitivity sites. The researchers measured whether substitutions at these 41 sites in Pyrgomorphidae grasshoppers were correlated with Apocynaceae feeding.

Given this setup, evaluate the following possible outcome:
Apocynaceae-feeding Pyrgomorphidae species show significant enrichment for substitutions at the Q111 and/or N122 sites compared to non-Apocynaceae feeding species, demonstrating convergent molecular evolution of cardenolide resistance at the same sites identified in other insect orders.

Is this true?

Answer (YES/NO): NO